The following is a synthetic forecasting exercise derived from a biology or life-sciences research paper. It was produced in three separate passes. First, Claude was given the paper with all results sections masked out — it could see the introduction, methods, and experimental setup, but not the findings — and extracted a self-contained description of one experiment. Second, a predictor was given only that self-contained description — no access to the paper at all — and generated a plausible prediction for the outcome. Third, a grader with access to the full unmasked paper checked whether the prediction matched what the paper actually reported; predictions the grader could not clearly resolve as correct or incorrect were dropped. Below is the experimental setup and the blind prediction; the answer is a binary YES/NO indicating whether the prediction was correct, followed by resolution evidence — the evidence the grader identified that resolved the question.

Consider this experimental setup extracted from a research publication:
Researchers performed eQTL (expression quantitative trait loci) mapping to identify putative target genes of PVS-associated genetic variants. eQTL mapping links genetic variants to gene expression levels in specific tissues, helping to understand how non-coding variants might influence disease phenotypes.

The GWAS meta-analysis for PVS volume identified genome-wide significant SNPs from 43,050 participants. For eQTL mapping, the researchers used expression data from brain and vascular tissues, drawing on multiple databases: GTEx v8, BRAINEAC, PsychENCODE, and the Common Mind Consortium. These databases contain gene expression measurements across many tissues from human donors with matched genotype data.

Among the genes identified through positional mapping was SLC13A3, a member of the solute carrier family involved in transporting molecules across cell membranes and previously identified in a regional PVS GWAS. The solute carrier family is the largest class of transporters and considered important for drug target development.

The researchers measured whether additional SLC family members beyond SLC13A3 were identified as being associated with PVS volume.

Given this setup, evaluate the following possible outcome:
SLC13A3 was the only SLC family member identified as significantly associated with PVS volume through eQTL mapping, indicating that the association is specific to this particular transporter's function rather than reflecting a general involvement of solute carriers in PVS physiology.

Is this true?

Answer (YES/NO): NO